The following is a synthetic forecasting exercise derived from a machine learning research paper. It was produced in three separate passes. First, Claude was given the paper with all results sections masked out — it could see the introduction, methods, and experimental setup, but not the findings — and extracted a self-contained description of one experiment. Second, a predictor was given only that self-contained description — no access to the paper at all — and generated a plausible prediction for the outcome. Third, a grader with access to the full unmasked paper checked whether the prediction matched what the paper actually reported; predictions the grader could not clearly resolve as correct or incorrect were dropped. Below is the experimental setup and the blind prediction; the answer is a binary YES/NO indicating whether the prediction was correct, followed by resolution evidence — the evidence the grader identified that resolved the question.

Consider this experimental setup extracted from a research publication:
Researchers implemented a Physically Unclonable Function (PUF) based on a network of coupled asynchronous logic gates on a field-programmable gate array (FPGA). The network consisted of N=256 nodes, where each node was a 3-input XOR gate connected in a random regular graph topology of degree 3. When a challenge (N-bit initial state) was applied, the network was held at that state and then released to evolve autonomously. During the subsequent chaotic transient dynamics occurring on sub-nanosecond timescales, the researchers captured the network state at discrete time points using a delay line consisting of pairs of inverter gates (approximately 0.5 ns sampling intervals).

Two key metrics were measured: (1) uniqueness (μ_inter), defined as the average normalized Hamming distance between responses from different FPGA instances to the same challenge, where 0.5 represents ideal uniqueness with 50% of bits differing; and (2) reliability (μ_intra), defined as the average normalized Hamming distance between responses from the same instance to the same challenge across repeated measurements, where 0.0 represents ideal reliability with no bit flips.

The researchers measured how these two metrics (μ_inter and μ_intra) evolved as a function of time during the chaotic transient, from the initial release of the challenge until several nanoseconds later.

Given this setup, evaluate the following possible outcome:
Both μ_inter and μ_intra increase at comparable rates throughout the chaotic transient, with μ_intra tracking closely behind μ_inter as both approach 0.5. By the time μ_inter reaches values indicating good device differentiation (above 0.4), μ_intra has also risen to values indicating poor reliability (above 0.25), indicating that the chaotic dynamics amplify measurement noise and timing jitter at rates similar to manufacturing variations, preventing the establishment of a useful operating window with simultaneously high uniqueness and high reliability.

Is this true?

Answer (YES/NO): NO